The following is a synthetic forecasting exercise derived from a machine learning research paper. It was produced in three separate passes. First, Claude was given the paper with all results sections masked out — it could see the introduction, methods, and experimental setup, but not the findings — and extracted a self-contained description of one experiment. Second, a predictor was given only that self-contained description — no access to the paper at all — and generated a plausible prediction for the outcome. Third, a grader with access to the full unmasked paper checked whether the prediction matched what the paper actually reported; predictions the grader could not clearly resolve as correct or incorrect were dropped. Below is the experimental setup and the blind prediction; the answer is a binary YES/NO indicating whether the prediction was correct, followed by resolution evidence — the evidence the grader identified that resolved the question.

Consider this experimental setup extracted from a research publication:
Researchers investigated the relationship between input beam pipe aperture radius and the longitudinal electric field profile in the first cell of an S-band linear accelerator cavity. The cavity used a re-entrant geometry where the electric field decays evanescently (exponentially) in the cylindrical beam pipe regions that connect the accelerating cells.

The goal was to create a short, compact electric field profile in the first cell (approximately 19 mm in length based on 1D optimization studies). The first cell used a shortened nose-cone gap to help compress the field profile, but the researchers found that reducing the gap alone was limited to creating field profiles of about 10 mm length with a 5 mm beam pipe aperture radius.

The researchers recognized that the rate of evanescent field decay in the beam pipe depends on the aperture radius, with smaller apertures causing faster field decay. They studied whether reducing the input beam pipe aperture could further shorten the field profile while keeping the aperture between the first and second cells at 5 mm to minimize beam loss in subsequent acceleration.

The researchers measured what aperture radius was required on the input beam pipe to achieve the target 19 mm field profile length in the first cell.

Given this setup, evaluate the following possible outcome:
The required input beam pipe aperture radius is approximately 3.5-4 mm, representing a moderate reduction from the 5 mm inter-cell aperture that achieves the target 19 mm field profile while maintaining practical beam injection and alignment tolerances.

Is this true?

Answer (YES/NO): NO